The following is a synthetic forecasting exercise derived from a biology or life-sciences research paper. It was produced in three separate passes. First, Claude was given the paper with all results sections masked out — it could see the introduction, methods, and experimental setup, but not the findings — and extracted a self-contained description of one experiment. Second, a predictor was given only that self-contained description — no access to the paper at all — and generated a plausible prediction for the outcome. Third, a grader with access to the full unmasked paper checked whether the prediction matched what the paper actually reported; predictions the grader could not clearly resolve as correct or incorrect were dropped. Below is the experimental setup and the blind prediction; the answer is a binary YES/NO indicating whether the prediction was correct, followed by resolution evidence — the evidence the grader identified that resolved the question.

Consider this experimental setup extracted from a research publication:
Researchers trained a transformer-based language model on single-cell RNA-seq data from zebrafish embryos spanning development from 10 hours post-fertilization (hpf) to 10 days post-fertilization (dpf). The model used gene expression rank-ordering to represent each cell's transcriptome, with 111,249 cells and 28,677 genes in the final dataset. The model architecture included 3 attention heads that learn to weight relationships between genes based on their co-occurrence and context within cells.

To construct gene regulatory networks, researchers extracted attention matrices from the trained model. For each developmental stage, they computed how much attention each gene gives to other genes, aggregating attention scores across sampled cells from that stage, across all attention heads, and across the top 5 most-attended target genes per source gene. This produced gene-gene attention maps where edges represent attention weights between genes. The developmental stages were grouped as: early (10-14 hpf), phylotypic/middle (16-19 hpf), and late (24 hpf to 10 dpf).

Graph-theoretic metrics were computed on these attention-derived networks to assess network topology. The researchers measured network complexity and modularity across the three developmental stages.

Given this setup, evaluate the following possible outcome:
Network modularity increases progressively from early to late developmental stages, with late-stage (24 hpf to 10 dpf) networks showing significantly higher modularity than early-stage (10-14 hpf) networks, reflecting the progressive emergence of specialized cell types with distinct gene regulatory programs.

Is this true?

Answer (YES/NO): NO